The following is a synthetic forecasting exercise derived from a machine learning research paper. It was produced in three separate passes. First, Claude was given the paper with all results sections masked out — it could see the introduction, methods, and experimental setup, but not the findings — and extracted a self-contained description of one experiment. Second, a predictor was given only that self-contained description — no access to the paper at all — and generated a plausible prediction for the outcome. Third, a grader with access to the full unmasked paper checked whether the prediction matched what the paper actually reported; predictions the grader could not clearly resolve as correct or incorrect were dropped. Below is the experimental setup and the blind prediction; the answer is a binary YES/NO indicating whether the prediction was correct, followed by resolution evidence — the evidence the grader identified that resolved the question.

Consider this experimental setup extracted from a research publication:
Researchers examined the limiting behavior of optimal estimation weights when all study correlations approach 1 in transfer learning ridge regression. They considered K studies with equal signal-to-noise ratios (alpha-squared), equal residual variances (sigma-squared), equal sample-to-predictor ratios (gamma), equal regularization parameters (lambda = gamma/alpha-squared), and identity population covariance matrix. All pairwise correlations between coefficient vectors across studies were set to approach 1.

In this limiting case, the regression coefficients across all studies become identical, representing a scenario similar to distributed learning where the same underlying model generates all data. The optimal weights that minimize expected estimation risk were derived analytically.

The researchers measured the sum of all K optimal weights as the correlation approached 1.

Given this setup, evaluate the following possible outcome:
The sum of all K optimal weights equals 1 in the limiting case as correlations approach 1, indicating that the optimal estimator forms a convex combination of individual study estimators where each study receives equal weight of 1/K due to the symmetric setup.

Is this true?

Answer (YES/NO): NO